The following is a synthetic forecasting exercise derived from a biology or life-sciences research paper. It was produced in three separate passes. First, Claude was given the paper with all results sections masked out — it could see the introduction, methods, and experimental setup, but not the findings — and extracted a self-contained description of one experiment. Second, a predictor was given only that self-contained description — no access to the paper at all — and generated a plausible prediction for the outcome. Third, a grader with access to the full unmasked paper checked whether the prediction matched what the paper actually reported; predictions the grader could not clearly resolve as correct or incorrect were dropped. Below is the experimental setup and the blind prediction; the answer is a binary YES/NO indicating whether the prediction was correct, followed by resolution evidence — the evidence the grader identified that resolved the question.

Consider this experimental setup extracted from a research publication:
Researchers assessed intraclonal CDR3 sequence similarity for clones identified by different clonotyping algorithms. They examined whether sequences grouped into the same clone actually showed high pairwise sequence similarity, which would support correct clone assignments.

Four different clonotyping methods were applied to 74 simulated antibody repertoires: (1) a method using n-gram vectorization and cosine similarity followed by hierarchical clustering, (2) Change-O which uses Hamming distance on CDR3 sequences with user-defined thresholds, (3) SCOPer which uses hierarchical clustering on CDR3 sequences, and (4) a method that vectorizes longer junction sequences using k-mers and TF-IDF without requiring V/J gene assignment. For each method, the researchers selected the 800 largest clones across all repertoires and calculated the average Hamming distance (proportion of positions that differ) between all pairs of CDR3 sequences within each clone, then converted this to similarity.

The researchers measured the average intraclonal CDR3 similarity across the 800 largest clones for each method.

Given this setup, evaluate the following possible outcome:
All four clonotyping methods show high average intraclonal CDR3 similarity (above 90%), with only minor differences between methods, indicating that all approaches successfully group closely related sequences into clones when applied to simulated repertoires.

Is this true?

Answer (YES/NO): YES